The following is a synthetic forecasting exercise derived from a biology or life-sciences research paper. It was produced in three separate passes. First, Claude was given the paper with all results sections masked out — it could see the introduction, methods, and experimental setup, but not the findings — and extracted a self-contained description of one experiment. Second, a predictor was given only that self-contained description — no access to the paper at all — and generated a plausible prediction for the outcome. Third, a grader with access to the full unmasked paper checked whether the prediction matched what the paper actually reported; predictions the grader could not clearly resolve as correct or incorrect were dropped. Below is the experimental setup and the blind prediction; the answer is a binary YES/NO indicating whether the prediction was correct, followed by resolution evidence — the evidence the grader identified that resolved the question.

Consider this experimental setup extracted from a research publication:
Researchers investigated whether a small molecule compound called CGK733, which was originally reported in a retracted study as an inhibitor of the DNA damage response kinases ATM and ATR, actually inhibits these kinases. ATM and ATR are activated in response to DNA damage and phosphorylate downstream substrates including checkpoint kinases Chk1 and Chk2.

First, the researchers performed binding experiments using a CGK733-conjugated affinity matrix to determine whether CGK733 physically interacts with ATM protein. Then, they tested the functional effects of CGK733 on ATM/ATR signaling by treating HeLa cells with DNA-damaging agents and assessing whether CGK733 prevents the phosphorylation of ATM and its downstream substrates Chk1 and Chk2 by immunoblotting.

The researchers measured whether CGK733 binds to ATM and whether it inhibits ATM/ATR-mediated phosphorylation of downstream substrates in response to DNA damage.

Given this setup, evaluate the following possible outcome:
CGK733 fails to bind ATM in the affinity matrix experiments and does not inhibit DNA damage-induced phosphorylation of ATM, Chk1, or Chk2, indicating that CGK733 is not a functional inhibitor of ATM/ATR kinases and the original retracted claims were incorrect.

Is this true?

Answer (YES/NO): NO